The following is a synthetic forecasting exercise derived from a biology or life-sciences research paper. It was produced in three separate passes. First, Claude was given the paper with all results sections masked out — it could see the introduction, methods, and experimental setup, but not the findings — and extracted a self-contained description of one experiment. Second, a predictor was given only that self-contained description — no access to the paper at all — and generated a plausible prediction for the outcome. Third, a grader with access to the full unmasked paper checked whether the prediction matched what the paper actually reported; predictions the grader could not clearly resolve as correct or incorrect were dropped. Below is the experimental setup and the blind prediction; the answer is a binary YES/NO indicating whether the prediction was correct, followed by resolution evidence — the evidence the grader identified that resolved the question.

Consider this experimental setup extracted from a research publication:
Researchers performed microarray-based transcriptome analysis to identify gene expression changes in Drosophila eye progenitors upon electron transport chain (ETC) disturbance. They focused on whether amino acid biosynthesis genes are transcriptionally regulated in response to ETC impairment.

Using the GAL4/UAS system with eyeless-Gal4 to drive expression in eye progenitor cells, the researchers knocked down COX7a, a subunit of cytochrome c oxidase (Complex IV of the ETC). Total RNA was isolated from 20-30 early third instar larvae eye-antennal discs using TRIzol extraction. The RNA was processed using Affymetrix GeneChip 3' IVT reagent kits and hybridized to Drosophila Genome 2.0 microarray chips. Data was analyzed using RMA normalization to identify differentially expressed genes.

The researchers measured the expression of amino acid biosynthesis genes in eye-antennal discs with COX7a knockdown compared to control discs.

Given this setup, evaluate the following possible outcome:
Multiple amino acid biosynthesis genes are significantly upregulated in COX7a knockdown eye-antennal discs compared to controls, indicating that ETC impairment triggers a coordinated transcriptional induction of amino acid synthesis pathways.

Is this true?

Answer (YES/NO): NO